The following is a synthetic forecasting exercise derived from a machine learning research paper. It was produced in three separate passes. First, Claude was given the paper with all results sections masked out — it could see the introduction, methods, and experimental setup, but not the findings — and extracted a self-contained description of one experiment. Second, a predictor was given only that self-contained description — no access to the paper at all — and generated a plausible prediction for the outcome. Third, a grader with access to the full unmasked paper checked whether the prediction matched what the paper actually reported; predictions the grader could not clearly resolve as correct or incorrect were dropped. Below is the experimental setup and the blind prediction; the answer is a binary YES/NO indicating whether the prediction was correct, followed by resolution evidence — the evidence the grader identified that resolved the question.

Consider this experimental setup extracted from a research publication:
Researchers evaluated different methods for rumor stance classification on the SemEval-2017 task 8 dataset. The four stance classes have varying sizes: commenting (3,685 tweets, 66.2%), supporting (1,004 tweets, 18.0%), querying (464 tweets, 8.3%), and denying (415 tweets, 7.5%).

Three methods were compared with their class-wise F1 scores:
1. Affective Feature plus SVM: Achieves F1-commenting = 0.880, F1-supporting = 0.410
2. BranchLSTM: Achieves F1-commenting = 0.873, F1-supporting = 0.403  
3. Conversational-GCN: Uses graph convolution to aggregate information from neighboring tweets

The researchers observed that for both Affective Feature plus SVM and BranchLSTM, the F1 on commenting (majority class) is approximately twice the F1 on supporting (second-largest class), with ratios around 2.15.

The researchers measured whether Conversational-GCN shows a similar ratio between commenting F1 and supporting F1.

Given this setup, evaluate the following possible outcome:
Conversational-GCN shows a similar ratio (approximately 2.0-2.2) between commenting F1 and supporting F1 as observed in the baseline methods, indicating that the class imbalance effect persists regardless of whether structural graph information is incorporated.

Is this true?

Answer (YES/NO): NO